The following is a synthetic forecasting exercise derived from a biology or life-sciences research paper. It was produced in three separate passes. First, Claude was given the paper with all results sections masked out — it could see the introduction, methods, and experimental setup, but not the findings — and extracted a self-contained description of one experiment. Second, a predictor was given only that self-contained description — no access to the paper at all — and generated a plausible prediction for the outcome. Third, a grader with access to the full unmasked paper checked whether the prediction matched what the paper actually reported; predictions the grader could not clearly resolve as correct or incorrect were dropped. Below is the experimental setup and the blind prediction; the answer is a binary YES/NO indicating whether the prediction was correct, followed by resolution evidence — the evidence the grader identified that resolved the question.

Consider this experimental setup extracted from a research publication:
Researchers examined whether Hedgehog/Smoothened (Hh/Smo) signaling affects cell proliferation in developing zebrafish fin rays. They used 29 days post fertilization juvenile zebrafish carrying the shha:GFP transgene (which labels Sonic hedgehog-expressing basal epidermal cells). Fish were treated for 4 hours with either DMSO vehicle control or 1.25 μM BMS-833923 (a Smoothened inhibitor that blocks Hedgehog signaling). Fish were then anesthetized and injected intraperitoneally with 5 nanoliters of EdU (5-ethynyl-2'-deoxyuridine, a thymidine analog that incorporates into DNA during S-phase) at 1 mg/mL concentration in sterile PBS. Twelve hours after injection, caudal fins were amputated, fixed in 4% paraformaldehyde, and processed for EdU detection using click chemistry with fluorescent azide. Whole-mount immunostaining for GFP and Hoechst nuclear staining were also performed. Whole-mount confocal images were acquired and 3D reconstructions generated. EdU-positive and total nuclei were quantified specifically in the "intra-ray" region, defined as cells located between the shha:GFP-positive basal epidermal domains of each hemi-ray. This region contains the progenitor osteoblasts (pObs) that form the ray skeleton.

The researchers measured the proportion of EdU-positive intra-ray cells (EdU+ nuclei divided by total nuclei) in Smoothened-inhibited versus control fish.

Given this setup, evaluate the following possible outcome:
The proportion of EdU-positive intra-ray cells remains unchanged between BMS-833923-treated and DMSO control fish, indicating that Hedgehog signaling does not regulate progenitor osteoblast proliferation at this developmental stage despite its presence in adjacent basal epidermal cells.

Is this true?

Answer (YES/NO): YES